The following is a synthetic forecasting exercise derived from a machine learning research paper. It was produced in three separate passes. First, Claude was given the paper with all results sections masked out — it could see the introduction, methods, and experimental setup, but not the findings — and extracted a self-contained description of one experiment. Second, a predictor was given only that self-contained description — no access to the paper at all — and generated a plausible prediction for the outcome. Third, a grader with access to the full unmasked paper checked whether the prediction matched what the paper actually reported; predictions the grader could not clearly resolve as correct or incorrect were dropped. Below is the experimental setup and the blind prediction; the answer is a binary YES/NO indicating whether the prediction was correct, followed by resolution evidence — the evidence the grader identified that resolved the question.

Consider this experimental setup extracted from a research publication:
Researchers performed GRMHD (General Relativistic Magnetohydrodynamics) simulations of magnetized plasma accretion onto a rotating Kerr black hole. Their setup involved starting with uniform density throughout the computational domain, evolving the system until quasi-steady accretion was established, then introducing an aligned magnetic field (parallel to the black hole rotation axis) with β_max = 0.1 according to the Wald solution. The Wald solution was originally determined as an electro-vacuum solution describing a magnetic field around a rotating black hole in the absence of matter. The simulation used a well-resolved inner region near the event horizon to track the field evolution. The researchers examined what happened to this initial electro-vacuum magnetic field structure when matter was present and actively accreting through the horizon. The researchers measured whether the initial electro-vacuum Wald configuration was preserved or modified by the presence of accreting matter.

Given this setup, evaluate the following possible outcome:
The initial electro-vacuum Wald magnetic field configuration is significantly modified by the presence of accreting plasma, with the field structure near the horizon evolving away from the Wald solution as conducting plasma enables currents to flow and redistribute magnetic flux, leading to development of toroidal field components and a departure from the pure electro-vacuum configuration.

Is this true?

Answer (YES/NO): YES